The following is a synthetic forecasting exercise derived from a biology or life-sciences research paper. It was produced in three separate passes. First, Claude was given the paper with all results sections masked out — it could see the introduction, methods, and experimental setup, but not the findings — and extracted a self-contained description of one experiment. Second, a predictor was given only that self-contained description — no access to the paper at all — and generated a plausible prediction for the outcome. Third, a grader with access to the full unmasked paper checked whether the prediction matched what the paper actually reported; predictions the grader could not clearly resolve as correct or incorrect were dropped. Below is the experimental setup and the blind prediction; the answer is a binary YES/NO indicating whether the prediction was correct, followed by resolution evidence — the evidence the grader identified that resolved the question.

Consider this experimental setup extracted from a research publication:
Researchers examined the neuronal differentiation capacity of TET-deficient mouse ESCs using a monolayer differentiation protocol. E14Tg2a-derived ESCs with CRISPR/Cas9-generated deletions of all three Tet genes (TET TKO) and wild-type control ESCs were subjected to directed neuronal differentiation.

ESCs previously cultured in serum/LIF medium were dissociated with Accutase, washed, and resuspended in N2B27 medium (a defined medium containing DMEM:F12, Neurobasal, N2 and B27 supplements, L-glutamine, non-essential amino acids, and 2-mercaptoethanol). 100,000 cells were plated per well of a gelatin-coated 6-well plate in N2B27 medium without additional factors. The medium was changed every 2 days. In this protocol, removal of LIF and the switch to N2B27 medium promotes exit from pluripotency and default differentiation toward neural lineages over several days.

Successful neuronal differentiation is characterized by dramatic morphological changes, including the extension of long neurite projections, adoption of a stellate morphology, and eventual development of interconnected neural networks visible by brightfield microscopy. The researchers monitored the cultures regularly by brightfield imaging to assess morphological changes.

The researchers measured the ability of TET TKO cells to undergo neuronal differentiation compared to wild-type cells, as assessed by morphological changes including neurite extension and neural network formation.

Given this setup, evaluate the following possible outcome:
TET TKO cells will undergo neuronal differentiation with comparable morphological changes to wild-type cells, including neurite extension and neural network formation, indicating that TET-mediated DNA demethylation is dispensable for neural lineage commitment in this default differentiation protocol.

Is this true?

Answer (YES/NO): NO